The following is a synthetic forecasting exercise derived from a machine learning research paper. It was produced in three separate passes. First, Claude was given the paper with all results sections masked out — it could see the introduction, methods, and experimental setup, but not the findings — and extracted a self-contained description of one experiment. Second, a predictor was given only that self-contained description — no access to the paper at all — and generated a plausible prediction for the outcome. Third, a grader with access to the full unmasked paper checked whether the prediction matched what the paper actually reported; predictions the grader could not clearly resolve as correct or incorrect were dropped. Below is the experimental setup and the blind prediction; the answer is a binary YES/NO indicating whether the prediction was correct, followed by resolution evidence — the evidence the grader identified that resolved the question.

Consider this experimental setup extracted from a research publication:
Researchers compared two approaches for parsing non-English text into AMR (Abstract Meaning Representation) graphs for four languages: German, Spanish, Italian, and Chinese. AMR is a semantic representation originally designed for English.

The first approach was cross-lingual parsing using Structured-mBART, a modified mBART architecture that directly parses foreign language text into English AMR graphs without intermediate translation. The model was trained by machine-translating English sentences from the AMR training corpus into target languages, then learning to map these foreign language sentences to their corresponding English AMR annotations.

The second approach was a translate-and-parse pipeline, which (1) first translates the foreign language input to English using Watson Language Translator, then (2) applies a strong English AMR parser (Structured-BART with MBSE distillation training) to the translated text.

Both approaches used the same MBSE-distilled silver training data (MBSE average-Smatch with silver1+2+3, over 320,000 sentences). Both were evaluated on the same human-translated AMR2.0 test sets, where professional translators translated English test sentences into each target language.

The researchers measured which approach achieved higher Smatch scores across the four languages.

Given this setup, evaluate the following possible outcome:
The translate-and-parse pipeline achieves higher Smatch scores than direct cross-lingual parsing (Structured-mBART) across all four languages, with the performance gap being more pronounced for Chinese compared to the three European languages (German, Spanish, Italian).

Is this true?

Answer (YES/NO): NO